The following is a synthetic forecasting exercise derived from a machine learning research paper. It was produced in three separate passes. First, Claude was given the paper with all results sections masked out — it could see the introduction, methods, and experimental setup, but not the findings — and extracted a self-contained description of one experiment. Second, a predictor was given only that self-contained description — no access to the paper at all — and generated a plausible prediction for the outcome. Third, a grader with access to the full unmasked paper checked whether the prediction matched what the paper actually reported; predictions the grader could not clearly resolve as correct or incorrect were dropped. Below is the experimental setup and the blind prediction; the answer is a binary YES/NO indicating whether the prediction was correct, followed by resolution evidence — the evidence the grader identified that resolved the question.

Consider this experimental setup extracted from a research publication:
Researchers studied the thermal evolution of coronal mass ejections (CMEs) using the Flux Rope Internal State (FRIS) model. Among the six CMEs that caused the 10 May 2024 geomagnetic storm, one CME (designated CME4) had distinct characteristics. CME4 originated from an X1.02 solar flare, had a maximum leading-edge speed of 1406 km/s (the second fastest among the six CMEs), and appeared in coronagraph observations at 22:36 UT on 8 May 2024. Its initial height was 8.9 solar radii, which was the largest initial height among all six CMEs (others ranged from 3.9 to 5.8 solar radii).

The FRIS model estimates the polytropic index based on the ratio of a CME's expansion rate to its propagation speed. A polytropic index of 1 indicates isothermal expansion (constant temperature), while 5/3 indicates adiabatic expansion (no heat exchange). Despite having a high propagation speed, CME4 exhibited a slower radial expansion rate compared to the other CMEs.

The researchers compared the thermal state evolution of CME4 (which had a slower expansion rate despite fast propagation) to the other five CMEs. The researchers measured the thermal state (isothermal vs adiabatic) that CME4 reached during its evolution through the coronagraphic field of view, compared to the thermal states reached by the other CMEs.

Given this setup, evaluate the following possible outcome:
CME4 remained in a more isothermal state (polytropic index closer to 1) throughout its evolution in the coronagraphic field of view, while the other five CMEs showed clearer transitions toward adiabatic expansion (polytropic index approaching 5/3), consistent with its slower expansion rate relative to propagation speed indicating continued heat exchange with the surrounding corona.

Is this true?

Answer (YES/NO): NO